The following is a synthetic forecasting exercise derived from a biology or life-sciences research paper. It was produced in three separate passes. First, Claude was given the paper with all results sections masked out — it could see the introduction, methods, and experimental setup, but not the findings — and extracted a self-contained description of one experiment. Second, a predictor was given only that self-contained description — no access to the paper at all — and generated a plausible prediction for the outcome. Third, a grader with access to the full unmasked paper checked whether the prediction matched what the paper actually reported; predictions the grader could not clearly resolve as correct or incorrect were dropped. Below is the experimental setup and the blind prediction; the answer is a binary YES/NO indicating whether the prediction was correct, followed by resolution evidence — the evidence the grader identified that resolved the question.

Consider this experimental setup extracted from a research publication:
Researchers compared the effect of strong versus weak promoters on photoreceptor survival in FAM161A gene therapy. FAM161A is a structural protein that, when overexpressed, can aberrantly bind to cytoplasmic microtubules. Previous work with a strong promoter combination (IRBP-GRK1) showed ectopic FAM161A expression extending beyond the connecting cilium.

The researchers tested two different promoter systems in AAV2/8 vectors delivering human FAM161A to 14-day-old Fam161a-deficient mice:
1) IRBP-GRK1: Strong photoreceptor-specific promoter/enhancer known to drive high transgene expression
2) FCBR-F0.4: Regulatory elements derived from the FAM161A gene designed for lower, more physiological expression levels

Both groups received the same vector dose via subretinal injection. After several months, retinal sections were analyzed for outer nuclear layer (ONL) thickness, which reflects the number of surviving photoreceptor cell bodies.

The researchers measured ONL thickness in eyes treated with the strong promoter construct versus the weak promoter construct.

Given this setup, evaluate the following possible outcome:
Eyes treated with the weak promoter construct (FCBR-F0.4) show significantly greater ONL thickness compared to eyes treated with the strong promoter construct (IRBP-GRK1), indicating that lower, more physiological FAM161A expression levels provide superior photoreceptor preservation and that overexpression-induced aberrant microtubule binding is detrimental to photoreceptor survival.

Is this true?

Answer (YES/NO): NO